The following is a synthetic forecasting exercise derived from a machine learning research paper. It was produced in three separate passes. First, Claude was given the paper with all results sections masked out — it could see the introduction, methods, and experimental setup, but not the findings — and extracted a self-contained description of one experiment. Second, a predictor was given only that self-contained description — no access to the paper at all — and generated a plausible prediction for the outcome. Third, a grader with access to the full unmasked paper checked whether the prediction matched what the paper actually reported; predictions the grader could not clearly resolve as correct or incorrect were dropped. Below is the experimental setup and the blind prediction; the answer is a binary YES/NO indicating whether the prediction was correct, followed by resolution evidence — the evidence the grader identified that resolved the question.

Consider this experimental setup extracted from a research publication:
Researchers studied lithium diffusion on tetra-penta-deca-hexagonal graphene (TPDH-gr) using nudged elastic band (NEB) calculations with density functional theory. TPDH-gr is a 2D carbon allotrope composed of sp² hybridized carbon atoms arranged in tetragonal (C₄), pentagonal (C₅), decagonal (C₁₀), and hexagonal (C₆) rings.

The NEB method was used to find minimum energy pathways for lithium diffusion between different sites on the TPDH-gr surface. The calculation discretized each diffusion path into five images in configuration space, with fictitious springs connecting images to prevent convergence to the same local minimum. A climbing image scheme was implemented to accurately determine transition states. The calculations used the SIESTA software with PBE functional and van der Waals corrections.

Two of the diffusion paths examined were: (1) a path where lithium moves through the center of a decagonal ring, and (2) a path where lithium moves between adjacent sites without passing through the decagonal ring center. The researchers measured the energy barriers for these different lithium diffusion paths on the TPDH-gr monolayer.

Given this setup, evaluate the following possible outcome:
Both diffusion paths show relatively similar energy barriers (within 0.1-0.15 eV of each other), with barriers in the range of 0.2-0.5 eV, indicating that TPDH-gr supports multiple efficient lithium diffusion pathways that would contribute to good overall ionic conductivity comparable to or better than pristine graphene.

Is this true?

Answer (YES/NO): NO